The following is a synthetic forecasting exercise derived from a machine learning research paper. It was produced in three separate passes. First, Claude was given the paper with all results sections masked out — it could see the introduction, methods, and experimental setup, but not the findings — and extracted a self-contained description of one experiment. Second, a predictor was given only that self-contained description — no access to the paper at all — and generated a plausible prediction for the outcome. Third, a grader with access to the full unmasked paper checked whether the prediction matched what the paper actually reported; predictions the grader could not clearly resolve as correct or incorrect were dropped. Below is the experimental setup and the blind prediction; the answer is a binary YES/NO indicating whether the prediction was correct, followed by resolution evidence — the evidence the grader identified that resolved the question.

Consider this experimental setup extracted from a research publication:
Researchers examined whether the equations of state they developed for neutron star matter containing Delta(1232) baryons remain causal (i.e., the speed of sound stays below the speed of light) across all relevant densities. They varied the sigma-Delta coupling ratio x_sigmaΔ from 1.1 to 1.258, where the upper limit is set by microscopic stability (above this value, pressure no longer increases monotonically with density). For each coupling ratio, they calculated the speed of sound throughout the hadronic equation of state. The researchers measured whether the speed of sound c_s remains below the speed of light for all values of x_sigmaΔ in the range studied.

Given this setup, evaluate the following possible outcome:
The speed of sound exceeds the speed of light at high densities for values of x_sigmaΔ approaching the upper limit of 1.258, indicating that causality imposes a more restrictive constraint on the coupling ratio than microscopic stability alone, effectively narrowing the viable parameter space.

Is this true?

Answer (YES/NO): NO